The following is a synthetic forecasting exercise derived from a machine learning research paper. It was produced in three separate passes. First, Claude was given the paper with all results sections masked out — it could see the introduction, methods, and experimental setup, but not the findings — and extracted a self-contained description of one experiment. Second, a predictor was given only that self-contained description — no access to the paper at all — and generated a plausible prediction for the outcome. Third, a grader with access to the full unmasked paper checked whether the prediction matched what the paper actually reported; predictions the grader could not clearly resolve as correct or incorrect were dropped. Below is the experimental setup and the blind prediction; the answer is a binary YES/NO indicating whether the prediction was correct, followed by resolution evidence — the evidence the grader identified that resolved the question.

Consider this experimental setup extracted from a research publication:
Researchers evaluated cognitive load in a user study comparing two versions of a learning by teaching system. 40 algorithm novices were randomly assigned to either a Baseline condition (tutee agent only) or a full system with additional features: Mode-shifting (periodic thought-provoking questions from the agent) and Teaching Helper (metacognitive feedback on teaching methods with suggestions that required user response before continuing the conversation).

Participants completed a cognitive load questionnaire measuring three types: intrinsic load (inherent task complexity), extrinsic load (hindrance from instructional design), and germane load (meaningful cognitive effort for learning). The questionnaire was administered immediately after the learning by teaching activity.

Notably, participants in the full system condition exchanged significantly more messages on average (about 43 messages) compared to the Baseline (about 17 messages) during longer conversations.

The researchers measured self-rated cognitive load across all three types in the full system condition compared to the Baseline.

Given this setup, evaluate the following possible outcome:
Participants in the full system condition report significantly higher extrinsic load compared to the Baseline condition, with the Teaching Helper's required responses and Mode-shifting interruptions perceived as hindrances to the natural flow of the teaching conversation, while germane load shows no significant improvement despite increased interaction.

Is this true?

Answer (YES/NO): NO